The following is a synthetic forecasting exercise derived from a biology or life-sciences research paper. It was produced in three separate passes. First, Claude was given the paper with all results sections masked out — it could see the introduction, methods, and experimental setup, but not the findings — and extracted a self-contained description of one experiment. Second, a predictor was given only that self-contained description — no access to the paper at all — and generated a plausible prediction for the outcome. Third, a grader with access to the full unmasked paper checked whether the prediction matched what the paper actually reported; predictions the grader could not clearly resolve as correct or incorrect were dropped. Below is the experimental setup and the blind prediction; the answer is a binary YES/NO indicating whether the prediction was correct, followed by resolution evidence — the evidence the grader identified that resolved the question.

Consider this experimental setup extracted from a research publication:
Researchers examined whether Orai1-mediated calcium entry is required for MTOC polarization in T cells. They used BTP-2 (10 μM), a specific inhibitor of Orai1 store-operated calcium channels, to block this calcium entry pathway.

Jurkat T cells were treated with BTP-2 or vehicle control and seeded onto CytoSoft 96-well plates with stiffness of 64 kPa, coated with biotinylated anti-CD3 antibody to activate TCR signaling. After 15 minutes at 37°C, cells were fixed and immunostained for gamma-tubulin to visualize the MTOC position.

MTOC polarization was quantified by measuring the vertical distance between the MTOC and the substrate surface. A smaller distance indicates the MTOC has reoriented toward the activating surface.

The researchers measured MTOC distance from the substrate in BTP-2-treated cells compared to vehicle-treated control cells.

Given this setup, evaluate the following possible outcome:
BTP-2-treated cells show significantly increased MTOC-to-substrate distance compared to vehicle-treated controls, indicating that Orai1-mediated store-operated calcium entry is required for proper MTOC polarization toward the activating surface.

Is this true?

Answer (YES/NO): NO